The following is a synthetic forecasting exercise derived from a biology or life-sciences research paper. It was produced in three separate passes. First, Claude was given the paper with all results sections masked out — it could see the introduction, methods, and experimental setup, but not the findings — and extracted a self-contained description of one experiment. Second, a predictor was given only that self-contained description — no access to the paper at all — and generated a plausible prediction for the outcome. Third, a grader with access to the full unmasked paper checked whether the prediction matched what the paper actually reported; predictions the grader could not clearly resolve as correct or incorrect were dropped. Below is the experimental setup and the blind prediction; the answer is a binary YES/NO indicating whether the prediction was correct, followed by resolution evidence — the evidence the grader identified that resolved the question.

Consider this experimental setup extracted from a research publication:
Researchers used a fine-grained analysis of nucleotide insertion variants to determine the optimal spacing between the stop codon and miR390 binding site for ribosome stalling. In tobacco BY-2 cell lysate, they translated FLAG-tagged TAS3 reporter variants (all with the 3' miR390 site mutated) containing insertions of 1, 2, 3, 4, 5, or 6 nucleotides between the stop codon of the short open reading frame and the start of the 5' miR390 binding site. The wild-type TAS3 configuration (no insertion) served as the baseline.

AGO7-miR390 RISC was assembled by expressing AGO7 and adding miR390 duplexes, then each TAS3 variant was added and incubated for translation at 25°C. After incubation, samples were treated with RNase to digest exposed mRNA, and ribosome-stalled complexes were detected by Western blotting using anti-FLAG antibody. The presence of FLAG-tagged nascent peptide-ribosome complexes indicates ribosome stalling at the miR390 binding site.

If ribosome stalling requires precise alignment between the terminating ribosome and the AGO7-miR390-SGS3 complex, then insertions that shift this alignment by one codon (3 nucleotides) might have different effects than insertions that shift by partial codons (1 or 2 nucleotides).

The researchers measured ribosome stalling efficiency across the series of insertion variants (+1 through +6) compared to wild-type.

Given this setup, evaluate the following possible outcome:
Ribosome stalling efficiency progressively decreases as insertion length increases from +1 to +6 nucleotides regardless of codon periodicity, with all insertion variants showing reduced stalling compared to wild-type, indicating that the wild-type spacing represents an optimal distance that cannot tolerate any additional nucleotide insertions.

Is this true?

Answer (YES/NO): NO